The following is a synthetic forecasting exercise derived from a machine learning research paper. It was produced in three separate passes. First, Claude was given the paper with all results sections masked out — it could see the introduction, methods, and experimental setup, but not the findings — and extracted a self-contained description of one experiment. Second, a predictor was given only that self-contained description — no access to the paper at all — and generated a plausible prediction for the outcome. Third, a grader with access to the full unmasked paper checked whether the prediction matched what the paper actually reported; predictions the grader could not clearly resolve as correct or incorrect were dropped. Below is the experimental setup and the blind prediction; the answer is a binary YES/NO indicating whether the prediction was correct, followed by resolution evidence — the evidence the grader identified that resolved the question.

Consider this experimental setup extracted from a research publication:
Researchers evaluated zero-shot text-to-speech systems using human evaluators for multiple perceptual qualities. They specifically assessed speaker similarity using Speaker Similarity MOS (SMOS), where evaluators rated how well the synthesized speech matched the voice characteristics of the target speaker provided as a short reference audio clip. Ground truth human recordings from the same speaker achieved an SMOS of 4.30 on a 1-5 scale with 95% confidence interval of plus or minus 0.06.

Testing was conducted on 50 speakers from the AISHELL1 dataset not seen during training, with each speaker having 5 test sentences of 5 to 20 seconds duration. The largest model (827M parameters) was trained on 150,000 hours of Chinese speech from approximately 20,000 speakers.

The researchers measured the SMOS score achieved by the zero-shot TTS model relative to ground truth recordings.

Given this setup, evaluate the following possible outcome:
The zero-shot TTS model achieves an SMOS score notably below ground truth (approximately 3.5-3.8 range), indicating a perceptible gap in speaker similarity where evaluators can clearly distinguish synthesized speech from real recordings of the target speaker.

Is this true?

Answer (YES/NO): NO